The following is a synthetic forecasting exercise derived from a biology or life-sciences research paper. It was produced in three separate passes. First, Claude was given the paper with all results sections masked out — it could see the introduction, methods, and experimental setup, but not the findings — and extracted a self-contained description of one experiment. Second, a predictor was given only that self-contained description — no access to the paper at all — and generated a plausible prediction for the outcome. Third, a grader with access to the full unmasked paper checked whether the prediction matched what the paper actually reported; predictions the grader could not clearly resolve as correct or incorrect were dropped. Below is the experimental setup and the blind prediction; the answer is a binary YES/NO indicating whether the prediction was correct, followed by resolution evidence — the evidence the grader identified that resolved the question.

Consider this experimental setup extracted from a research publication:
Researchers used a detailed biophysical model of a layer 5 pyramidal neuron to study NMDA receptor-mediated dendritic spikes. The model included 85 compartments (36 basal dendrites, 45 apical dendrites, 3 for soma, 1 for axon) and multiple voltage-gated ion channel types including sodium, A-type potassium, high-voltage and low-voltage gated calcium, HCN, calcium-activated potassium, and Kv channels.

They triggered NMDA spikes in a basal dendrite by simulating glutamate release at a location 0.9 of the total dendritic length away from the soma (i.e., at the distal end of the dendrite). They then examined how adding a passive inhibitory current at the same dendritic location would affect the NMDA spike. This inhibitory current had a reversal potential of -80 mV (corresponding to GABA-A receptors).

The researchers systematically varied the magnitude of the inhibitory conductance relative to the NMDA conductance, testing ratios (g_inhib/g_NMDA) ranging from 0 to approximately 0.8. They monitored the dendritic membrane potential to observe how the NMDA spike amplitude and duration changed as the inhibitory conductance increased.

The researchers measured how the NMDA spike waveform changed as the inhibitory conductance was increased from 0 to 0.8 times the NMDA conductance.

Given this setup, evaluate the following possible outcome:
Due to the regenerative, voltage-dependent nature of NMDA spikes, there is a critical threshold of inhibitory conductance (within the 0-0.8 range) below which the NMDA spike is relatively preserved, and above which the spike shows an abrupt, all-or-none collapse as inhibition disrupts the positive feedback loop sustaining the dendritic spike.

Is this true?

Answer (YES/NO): NO